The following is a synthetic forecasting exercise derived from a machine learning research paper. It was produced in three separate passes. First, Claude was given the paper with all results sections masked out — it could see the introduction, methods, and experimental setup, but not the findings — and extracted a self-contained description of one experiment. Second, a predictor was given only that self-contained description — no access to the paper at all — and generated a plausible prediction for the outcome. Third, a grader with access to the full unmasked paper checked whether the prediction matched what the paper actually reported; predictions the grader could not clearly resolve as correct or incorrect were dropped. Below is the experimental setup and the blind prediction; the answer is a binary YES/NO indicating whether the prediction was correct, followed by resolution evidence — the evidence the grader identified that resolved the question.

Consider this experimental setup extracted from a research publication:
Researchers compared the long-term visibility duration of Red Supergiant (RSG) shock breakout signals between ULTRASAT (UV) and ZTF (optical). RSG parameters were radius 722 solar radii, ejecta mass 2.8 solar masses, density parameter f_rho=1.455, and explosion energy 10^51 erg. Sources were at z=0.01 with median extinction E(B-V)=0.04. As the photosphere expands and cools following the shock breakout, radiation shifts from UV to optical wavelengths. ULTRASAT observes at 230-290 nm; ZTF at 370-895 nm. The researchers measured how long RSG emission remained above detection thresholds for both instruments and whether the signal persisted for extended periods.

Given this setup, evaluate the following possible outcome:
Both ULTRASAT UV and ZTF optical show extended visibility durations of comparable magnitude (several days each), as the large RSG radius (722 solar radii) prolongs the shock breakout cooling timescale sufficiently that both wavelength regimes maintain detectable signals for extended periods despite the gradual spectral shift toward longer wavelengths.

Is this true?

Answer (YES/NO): YES